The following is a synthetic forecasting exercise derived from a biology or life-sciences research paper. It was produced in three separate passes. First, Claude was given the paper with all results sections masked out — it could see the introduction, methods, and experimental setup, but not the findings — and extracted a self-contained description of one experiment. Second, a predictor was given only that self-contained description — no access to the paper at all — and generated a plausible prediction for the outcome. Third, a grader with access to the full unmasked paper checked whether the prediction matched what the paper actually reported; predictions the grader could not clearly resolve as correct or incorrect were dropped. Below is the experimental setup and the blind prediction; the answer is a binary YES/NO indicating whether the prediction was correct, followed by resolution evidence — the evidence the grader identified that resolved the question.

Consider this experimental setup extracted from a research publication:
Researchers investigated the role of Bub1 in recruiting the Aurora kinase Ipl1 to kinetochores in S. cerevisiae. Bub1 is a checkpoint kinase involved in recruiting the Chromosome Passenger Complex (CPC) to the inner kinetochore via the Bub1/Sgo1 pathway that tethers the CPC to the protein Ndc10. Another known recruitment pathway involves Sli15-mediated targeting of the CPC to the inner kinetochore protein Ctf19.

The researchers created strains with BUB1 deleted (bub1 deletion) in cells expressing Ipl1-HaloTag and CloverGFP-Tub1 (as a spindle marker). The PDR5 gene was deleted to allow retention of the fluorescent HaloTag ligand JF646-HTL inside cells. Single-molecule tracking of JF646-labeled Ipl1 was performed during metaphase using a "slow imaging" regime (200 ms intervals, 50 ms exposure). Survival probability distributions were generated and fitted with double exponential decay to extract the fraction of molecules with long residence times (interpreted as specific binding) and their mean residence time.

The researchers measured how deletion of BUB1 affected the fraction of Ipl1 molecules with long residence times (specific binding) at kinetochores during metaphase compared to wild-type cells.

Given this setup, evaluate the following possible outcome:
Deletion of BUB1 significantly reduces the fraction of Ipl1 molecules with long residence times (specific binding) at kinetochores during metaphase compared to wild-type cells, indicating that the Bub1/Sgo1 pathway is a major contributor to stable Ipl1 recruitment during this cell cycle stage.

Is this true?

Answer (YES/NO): YES